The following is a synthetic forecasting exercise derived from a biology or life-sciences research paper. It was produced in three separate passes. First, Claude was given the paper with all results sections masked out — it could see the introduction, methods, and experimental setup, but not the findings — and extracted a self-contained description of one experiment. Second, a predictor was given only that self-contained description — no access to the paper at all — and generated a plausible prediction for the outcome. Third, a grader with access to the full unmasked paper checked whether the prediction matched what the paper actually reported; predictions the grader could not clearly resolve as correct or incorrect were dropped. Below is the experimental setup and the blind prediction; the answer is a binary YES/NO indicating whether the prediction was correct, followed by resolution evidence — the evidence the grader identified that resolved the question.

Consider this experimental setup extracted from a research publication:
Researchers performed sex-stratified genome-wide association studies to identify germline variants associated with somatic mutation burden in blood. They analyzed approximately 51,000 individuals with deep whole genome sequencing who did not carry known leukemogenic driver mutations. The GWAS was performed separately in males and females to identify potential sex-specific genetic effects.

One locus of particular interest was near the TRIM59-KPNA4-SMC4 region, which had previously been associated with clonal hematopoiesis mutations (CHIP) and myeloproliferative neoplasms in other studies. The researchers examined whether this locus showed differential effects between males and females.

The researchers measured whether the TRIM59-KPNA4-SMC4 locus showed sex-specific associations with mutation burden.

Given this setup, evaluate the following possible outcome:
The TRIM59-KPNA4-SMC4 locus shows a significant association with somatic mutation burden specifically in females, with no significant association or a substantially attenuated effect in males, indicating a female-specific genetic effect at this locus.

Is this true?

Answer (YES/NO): YES